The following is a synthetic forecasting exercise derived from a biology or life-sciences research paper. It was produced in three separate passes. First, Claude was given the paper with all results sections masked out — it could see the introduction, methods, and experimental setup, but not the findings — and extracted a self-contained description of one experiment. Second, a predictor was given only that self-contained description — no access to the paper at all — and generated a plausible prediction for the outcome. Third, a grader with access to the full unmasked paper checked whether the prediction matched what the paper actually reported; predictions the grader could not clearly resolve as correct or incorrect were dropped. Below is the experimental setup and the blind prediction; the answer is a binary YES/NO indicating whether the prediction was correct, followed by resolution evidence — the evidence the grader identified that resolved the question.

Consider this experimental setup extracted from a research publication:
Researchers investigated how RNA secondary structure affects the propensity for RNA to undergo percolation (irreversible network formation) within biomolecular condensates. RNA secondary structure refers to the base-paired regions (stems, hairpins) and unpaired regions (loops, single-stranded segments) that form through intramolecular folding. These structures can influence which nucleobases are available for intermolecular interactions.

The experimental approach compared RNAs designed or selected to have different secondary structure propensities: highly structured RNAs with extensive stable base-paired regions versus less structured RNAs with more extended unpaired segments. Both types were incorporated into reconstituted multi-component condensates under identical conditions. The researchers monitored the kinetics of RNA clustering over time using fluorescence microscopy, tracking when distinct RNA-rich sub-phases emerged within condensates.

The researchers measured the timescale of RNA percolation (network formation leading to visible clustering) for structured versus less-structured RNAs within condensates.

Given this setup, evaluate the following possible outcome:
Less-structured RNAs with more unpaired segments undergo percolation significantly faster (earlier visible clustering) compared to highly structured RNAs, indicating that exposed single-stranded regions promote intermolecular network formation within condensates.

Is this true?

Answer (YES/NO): NO